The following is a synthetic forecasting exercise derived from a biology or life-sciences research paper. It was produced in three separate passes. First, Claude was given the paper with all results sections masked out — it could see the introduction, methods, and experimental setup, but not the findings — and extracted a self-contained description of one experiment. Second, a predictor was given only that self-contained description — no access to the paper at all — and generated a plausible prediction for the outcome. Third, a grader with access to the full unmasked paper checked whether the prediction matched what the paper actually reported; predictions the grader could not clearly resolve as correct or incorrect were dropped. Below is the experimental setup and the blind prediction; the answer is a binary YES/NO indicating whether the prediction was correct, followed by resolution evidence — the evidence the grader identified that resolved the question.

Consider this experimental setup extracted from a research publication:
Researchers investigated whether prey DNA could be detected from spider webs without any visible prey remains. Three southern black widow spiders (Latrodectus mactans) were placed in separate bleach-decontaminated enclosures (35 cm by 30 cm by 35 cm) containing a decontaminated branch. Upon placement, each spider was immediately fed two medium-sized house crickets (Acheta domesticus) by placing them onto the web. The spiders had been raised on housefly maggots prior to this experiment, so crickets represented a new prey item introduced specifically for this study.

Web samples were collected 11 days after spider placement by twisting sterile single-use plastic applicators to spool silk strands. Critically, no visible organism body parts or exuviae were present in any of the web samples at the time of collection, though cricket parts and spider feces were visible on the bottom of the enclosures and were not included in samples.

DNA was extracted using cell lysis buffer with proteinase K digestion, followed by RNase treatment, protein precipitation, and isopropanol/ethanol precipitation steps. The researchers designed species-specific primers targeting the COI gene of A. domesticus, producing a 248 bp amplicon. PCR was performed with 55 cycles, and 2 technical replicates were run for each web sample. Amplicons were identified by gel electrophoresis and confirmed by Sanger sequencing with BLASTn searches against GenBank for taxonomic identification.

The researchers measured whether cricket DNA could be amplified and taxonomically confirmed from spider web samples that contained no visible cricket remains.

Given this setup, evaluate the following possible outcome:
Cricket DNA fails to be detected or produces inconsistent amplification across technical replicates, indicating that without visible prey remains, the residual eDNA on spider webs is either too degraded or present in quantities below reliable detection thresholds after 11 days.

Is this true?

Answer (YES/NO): NO